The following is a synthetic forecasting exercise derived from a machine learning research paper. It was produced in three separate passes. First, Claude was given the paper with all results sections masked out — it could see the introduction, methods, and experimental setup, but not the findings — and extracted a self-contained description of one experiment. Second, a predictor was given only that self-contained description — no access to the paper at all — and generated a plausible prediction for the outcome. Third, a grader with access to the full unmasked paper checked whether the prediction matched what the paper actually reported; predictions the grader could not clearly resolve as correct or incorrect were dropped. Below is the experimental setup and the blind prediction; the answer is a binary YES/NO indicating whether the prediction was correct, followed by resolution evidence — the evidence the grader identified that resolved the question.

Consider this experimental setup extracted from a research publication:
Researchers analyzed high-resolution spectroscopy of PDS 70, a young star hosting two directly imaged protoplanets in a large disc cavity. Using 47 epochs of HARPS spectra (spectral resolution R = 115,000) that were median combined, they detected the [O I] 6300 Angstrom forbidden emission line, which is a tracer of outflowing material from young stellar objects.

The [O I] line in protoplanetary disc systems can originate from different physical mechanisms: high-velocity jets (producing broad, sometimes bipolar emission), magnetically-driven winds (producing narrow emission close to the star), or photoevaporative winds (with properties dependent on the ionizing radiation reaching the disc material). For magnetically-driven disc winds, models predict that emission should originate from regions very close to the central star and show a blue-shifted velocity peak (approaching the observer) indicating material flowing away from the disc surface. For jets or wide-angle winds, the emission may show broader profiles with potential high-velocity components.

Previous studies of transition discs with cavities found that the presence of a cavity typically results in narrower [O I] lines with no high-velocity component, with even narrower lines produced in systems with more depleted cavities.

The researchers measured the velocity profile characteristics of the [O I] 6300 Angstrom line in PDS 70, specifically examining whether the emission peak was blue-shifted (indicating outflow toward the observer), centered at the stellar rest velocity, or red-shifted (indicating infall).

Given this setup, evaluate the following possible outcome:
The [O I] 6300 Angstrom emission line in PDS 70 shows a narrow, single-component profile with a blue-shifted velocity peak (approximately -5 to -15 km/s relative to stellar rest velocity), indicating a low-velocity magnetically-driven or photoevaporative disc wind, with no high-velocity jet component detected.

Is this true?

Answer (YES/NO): NO